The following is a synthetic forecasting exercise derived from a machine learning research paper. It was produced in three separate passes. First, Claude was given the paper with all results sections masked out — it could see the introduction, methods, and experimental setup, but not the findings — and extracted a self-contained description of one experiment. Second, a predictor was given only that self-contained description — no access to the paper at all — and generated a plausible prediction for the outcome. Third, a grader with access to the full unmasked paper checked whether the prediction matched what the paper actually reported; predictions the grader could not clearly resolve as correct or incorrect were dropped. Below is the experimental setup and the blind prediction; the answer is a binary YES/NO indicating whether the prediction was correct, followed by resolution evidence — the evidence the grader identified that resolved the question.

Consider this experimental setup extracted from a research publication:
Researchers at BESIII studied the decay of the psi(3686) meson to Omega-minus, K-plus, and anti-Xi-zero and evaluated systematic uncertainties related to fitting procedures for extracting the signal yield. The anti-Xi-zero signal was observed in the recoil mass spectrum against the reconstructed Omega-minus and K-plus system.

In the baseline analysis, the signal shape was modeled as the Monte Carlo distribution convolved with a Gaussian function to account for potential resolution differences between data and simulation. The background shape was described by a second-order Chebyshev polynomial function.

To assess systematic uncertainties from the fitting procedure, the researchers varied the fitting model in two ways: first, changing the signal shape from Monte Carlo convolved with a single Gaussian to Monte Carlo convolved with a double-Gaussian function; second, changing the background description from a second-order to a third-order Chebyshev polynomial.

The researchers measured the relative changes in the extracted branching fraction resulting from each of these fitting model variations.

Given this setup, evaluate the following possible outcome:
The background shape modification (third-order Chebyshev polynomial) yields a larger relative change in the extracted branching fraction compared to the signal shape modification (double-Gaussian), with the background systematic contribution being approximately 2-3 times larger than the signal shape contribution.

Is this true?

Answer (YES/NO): NO